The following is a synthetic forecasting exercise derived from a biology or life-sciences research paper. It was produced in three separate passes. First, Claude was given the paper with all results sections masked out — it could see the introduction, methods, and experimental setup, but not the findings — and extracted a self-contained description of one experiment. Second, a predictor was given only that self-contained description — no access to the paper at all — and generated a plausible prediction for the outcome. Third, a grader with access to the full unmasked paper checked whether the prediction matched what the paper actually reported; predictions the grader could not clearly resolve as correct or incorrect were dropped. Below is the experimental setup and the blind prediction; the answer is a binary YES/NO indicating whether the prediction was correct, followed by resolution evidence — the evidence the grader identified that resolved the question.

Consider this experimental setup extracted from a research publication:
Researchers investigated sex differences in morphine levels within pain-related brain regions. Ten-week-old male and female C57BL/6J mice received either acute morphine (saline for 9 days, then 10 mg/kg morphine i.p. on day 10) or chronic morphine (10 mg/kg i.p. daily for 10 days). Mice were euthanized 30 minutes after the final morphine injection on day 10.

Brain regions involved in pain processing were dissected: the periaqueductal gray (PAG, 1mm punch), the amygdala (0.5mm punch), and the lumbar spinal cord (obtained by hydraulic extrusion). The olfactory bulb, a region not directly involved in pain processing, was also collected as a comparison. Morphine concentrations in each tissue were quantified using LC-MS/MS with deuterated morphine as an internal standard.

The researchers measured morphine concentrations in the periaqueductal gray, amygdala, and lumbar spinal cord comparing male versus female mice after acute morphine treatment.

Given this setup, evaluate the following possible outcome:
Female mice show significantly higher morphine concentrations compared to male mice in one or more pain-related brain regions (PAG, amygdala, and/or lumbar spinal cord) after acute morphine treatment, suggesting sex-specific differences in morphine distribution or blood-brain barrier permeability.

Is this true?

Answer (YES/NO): NO